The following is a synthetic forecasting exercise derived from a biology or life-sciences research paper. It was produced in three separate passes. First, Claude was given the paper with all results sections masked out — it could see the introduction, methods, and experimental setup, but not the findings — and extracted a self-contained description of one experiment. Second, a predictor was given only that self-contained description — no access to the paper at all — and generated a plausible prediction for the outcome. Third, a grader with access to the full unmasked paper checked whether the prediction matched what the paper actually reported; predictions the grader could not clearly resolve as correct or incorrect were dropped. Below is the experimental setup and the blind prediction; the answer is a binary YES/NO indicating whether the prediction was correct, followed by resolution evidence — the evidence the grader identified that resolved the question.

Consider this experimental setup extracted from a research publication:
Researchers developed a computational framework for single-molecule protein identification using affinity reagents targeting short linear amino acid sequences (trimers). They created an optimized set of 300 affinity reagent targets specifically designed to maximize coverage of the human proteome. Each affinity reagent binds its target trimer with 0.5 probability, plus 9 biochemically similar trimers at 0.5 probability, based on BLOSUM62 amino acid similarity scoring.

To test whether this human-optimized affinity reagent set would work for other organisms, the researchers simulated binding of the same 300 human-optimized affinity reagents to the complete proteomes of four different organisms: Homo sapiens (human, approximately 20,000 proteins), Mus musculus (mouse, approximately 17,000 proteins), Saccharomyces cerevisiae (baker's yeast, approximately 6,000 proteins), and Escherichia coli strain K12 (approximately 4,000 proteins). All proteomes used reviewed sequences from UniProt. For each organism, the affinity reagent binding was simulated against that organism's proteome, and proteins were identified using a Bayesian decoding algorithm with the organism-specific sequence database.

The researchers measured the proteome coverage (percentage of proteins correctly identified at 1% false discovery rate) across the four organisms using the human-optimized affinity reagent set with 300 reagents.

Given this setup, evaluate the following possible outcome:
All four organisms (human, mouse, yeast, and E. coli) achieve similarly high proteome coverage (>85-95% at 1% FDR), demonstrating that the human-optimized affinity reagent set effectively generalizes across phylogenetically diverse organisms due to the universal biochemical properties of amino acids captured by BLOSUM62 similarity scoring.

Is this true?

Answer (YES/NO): YES